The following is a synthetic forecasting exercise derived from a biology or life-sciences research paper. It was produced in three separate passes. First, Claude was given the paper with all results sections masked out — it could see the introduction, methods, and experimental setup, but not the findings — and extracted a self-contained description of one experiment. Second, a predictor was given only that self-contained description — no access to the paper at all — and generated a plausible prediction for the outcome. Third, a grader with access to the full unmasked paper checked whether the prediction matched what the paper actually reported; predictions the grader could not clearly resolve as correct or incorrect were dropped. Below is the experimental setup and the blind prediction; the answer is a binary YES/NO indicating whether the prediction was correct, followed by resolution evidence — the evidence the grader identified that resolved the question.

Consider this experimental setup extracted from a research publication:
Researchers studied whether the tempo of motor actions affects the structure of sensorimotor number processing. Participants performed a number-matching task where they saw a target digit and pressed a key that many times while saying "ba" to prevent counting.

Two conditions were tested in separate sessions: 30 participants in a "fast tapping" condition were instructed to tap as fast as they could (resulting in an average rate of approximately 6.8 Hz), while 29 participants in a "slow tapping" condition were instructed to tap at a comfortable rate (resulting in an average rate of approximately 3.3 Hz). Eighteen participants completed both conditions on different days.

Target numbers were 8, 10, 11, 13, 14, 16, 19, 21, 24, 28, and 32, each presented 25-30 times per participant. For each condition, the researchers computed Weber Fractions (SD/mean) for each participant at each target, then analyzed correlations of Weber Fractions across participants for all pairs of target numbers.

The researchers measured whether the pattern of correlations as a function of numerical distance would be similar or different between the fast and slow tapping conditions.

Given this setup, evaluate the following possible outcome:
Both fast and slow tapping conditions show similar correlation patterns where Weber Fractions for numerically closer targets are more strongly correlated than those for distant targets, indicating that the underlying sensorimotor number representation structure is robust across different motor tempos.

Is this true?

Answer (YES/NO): YES